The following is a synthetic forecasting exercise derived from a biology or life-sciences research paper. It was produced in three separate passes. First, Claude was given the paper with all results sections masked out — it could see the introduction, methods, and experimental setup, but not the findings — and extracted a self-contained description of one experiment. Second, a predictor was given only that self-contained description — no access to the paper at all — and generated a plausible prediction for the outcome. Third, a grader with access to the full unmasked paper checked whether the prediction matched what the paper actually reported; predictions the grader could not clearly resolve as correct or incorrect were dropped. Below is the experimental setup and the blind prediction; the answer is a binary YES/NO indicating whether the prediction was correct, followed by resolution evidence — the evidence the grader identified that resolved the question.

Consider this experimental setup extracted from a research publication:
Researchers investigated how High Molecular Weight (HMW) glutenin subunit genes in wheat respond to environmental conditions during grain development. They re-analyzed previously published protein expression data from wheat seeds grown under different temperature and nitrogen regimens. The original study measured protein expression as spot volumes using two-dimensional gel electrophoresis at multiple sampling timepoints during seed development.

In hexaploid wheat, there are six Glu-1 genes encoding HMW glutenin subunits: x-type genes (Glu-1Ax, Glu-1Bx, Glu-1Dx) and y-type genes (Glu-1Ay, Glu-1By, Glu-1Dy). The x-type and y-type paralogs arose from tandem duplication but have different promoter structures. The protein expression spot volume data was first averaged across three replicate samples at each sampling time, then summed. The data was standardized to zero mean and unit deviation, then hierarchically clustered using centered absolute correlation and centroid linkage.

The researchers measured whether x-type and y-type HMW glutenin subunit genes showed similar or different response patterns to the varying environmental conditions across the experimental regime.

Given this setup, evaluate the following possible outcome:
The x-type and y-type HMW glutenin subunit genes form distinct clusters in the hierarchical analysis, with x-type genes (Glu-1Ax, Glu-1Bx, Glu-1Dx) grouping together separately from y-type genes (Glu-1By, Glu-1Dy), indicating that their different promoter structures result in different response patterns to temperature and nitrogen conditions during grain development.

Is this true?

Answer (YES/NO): YES